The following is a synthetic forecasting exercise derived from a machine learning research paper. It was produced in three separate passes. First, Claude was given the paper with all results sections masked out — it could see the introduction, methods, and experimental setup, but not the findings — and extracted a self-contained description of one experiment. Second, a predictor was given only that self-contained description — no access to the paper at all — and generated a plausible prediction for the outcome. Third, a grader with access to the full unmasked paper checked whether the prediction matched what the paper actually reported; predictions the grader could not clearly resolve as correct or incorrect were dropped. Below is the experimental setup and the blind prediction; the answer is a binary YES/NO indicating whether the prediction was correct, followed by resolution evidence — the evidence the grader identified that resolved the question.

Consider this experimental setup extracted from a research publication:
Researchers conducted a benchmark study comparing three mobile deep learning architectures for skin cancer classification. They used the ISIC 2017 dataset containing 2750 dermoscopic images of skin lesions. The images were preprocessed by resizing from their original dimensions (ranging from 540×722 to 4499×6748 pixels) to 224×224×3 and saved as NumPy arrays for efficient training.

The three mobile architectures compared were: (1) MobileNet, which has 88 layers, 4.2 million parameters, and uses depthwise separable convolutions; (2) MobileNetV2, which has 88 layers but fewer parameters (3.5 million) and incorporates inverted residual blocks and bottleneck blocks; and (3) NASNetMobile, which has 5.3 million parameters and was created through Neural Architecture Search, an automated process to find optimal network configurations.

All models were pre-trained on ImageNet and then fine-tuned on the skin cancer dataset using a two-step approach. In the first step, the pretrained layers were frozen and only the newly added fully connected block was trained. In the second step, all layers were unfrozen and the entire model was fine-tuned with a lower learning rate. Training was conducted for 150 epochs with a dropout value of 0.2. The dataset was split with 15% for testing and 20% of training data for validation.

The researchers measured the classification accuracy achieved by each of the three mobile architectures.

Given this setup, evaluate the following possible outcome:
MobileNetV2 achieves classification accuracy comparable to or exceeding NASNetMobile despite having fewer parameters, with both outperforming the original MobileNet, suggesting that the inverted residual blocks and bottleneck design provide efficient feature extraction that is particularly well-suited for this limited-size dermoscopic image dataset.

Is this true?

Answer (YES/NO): YES